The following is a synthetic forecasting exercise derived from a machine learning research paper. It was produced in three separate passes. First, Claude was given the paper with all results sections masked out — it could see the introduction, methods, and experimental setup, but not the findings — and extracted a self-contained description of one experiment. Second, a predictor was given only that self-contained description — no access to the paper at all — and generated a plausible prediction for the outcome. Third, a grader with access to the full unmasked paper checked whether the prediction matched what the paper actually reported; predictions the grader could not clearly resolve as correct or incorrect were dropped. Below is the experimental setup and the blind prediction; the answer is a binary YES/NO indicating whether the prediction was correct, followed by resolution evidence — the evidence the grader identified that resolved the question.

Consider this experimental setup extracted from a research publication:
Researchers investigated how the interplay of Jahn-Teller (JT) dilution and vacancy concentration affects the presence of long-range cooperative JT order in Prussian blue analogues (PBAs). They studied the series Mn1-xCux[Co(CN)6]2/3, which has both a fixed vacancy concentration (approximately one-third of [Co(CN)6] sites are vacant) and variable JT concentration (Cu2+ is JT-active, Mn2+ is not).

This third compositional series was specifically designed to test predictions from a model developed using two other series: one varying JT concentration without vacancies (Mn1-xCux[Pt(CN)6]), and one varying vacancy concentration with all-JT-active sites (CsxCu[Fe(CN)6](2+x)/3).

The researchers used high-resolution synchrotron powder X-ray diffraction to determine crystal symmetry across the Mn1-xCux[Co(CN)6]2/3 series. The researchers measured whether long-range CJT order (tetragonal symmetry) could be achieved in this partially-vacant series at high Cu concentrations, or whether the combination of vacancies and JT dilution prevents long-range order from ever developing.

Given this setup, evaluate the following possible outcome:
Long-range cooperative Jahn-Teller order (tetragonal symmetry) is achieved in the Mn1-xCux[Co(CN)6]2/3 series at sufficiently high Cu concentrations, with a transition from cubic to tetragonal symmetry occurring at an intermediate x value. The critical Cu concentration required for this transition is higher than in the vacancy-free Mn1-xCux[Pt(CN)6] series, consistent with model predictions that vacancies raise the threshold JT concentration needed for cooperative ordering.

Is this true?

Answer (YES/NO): NO